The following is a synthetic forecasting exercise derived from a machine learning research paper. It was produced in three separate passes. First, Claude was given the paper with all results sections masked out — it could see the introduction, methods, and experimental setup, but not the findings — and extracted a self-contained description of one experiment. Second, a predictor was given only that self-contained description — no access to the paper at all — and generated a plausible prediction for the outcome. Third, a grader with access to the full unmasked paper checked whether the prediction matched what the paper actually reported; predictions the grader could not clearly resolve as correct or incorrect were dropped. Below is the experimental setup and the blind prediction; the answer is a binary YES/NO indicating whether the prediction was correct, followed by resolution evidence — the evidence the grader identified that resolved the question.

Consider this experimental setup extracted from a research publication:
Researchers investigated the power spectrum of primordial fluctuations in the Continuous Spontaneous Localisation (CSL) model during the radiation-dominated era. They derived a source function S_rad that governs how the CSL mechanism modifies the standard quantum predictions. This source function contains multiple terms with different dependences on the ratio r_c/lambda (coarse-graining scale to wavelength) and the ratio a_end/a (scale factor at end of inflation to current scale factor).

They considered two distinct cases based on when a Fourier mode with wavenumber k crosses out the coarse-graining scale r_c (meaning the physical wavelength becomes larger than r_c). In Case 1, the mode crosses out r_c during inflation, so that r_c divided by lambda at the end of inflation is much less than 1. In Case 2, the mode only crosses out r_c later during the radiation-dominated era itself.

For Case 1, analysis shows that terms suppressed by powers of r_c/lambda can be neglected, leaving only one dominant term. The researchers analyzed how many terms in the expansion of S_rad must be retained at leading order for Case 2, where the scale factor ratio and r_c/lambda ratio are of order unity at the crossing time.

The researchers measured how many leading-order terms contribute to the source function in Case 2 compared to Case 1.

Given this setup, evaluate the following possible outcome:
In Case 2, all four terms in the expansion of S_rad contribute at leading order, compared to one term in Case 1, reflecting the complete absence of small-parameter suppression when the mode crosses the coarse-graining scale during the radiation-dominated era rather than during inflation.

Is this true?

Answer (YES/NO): NO